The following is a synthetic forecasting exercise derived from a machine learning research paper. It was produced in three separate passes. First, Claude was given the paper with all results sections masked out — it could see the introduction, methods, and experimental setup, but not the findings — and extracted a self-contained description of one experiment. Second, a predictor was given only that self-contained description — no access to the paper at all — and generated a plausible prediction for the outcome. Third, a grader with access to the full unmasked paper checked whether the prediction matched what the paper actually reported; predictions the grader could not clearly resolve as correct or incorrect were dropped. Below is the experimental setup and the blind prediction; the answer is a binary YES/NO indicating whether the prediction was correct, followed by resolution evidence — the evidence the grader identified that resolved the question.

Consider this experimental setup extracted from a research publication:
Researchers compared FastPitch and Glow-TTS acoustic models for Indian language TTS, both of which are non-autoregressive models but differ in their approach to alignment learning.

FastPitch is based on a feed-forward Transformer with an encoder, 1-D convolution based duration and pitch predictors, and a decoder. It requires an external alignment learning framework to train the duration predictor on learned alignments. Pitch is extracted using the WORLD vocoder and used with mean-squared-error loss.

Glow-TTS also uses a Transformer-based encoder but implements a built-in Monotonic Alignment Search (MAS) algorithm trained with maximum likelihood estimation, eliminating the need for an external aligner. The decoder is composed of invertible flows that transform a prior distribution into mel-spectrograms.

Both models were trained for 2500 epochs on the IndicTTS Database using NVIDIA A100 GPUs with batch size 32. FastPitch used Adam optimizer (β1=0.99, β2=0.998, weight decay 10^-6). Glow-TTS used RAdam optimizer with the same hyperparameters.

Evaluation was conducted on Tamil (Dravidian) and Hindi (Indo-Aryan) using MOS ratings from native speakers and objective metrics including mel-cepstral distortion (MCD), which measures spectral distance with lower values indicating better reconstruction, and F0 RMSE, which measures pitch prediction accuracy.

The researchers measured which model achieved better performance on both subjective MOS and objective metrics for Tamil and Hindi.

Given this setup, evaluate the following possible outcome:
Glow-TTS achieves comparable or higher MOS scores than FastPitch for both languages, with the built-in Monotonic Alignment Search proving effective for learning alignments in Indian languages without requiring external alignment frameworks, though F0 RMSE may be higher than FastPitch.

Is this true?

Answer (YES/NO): NO